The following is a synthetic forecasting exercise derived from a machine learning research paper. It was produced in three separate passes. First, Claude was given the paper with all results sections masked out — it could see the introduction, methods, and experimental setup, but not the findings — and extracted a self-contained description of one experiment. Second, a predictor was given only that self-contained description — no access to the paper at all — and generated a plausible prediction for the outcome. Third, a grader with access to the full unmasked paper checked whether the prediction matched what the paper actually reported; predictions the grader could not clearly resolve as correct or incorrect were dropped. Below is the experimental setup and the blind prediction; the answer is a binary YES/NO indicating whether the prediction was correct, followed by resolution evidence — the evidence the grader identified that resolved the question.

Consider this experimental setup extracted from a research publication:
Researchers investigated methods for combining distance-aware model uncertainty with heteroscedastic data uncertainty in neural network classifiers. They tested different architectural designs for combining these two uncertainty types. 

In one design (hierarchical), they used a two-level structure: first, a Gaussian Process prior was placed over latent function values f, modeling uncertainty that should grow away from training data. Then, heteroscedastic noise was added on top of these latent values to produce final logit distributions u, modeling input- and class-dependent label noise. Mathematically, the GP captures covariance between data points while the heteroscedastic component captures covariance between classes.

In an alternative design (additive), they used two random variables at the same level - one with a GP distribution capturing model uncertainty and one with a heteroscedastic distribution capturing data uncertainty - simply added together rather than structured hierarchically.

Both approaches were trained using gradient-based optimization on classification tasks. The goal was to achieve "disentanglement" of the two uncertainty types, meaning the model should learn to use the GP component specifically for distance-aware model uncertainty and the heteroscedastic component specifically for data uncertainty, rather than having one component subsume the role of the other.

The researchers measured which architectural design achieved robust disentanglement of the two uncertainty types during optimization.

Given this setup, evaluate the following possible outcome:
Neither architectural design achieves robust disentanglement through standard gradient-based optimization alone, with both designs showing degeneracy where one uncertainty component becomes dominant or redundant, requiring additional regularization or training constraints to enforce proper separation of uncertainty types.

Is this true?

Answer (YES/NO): NO